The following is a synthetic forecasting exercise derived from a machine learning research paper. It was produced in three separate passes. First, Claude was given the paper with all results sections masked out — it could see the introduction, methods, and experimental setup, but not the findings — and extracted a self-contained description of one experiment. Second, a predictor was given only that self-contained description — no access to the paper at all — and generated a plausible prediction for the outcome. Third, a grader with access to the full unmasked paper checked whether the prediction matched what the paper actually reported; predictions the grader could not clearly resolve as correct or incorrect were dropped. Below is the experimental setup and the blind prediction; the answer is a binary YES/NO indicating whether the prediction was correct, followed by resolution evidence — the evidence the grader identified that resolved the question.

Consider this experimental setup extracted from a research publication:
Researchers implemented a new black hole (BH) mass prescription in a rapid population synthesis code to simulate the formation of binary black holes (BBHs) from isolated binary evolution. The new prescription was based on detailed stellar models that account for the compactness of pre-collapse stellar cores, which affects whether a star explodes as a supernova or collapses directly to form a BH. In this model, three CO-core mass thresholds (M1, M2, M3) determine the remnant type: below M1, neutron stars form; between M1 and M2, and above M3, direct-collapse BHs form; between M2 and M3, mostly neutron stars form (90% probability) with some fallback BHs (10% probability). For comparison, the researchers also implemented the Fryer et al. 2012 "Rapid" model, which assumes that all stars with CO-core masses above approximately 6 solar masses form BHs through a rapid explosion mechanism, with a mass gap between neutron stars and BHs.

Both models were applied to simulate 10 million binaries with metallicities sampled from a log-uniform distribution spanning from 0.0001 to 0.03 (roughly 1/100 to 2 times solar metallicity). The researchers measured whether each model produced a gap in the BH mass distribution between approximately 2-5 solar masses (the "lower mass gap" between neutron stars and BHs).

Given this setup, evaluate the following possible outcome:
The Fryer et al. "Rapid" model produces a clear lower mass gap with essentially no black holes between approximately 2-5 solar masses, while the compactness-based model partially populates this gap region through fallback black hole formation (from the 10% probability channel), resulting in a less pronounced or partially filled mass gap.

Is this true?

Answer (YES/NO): NO